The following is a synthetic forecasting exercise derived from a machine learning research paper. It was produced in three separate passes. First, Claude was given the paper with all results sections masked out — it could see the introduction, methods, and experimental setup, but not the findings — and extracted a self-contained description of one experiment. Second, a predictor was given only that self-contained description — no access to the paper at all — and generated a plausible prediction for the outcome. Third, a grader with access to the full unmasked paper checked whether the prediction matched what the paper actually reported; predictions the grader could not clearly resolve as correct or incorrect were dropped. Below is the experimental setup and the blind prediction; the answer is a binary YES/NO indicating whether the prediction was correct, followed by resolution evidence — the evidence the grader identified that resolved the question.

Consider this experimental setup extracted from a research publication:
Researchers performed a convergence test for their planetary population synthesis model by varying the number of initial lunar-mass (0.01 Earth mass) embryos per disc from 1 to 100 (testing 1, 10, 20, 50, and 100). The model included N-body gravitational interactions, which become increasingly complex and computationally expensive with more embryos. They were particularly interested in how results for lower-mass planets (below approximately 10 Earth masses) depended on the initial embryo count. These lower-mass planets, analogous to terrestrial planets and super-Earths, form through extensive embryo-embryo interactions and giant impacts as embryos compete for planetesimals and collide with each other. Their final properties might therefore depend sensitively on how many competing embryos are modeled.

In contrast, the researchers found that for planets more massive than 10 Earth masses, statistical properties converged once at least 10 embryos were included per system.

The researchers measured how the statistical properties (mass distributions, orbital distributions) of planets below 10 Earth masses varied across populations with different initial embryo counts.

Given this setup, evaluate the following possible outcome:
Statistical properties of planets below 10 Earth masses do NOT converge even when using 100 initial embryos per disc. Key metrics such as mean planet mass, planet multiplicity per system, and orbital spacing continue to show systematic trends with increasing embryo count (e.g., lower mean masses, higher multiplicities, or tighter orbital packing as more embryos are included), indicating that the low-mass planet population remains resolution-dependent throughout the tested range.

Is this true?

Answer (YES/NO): NO